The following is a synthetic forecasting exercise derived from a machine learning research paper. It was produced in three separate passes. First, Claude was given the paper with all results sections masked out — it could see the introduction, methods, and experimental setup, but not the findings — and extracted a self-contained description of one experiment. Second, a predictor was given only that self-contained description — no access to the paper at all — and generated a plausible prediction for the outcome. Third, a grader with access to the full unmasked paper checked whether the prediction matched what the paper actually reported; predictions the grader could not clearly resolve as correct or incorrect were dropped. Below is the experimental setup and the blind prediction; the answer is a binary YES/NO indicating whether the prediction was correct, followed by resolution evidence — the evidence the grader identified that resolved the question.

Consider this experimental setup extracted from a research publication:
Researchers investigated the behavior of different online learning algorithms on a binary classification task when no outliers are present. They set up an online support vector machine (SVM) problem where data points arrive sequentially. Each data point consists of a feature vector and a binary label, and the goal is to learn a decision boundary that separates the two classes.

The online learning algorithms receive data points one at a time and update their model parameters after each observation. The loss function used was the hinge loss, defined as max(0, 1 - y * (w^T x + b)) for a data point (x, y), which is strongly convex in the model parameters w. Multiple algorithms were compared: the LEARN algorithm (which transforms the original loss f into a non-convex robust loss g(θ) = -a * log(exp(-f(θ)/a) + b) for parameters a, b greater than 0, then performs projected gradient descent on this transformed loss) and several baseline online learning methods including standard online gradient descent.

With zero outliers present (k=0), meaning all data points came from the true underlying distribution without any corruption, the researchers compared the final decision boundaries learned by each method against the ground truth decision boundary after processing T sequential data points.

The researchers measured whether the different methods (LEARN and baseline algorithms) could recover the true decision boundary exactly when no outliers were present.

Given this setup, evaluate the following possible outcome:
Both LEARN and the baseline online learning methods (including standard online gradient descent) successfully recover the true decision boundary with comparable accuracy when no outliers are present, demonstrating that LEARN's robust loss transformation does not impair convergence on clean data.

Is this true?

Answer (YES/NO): NO